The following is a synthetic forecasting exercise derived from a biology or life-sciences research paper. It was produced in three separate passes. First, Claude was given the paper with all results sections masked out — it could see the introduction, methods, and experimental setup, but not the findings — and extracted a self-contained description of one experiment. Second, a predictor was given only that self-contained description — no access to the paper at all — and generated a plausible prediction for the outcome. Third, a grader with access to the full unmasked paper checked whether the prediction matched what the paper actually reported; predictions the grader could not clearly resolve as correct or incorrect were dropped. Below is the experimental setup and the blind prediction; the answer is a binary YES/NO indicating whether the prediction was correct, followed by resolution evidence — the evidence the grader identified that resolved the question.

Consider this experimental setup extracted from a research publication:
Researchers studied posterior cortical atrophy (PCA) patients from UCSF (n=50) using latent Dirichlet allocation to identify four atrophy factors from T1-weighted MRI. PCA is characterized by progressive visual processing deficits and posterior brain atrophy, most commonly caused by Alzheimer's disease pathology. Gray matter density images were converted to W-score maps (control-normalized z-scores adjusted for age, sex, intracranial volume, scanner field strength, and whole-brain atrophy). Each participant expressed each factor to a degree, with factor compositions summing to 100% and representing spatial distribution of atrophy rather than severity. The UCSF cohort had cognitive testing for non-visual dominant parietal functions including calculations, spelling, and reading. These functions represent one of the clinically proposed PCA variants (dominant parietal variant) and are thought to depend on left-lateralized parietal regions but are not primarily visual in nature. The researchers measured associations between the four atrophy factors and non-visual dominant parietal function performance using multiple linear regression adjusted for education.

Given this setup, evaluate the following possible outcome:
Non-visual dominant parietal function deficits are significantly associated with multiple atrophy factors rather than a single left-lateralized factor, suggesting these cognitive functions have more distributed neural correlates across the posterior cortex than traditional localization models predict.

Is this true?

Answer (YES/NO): NO